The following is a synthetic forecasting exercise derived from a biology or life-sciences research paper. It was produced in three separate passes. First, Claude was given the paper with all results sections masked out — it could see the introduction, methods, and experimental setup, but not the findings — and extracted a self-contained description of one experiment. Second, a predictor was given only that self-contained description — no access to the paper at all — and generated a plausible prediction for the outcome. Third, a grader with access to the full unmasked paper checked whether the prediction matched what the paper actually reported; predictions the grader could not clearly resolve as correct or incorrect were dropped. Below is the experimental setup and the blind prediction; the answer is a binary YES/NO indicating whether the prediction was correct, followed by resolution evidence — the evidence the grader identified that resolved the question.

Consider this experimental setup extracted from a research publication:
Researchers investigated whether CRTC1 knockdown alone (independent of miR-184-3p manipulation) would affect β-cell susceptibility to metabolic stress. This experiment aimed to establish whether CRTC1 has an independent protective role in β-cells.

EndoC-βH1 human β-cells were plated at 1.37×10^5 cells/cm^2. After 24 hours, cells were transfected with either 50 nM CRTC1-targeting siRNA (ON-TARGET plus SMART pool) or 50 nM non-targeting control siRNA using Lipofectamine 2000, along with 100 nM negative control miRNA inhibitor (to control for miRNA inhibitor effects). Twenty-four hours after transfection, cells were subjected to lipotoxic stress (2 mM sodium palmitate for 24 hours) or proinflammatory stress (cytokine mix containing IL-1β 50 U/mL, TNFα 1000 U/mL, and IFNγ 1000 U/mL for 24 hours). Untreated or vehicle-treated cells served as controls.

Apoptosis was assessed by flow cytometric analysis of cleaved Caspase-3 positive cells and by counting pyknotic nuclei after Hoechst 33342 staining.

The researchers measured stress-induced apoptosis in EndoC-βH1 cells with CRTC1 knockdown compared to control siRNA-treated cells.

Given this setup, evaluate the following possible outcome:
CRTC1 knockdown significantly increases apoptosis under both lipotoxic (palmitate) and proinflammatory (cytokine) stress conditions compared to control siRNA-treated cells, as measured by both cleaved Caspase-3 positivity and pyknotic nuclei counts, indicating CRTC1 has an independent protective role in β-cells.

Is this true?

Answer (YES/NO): YES